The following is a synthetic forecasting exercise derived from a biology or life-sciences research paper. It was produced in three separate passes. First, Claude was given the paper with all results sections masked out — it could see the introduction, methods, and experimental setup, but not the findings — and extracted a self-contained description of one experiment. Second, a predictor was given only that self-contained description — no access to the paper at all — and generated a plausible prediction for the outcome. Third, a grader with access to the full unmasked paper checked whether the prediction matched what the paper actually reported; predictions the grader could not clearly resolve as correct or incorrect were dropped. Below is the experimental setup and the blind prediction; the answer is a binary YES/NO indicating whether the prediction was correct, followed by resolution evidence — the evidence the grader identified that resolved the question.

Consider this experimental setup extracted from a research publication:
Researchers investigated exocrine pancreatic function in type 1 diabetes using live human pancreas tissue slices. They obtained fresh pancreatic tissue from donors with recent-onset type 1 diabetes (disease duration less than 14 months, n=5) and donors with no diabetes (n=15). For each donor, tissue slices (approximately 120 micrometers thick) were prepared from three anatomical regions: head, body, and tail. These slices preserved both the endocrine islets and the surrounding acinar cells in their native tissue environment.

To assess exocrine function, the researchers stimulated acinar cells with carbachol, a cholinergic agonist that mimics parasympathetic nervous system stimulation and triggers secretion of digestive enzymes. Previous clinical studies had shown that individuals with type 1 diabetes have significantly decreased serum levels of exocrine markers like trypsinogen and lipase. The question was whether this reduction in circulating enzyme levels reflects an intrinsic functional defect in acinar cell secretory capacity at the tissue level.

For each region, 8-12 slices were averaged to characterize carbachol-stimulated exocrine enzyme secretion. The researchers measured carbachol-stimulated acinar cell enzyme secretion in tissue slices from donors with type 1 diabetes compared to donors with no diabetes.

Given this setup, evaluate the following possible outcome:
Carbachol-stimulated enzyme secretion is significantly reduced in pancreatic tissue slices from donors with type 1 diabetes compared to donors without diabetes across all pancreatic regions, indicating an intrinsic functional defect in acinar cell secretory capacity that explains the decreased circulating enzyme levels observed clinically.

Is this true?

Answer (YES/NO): NO